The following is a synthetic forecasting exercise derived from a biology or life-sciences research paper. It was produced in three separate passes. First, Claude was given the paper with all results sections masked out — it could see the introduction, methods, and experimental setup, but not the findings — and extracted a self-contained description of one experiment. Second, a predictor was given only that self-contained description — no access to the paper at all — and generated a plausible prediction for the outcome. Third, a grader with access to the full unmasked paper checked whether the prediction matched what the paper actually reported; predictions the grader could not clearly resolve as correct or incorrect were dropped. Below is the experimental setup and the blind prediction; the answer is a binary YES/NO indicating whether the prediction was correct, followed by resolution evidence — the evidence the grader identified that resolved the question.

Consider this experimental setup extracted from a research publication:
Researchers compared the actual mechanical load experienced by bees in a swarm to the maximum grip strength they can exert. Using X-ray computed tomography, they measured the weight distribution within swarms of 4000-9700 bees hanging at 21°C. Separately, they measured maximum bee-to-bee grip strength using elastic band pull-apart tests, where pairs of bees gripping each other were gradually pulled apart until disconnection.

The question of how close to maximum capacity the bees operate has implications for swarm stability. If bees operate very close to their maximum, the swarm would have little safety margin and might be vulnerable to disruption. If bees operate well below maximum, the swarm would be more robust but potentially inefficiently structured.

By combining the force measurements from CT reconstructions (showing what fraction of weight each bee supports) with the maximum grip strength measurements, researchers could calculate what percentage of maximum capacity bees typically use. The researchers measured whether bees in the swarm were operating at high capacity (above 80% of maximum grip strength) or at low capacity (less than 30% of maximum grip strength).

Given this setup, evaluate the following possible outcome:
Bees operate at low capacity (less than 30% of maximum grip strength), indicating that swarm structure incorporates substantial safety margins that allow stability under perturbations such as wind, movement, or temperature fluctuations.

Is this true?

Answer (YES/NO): YES